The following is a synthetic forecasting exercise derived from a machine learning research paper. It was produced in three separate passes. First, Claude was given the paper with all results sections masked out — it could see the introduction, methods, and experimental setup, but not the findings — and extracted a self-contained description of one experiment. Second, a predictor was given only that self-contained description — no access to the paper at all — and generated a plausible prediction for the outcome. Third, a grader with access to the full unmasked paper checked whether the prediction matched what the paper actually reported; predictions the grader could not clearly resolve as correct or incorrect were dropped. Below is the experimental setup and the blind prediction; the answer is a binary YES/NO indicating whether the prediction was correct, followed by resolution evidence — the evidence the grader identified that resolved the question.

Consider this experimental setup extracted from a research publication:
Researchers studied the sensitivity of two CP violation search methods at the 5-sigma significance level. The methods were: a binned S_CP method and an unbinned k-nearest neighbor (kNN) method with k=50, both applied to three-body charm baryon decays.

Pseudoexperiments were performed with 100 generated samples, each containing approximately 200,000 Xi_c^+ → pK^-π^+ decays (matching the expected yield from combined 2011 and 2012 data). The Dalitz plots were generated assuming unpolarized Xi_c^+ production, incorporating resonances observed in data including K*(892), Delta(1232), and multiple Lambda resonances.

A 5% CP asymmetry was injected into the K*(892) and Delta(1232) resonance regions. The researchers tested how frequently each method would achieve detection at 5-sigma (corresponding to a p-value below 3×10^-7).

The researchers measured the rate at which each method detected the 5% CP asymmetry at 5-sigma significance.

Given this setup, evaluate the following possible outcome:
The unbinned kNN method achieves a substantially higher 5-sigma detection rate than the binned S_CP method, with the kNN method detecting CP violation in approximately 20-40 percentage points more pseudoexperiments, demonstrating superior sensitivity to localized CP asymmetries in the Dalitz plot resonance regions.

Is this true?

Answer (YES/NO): NO